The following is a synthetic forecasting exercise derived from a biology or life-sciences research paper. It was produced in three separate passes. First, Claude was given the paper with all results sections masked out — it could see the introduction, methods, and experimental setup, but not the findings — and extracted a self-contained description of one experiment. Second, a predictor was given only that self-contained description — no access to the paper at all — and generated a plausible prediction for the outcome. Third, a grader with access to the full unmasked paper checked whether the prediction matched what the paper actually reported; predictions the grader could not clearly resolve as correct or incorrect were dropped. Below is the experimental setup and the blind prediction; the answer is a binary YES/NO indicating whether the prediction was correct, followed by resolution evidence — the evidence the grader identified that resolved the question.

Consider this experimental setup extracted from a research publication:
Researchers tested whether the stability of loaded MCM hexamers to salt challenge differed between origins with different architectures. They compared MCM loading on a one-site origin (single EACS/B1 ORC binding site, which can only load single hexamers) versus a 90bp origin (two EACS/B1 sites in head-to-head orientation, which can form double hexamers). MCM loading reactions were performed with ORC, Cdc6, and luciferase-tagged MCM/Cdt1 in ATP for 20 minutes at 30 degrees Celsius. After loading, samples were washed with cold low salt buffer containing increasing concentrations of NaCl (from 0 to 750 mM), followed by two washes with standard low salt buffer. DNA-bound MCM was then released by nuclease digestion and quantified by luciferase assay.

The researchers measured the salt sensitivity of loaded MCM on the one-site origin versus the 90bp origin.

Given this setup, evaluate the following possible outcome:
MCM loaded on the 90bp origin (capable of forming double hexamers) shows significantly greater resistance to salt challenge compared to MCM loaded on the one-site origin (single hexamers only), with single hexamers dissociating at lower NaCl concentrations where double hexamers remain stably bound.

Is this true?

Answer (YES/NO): YES